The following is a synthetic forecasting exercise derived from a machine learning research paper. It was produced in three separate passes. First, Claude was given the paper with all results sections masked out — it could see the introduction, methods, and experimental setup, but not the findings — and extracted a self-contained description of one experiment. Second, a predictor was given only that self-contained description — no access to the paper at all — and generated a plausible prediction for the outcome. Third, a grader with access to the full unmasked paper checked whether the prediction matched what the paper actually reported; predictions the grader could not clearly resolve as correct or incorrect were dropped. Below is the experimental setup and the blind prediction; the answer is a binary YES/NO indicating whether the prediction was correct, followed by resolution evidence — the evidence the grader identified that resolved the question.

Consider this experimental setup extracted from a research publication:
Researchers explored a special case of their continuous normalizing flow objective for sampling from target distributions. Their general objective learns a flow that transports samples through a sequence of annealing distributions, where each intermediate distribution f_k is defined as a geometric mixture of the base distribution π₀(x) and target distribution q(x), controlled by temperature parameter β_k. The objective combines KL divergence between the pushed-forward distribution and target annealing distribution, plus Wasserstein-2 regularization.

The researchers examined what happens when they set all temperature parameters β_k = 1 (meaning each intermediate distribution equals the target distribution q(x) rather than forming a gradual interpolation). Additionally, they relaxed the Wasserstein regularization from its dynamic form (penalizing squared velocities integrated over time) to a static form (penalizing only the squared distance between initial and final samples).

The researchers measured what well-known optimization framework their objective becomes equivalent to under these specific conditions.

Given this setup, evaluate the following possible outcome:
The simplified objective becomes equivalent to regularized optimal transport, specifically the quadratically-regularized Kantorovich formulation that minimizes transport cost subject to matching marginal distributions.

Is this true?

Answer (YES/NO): NO